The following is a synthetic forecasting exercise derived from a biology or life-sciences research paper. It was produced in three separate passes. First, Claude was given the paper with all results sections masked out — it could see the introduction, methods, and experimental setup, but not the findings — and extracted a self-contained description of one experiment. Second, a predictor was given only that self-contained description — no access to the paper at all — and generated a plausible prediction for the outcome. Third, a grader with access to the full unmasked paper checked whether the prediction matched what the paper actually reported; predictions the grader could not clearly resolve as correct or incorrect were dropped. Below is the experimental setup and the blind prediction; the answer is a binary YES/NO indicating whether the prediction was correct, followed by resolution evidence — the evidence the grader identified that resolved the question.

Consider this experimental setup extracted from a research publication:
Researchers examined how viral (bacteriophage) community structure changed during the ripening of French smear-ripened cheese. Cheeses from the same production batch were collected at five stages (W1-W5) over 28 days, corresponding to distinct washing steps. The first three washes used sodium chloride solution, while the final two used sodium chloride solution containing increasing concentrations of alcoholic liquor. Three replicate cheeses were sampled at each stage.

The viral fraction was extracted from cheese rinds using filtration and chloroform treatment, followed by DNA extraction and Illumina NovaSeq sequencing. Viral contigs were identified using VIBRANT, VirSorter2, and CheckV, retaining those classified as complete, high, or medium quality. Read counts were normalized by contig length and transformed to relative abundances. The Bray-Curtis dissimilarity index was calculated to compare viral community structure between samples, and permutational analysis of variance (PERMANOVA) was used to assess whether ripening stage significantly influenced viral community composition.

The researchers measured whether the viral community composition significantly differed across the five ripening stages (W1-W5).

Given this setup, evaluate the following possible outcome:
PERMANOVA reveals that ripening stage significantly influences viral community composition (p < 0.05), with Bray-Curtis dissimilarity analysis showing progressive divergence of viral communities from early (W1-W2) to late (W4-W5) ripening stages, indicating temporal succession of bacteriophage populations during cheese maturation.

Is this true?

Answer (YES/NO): YES